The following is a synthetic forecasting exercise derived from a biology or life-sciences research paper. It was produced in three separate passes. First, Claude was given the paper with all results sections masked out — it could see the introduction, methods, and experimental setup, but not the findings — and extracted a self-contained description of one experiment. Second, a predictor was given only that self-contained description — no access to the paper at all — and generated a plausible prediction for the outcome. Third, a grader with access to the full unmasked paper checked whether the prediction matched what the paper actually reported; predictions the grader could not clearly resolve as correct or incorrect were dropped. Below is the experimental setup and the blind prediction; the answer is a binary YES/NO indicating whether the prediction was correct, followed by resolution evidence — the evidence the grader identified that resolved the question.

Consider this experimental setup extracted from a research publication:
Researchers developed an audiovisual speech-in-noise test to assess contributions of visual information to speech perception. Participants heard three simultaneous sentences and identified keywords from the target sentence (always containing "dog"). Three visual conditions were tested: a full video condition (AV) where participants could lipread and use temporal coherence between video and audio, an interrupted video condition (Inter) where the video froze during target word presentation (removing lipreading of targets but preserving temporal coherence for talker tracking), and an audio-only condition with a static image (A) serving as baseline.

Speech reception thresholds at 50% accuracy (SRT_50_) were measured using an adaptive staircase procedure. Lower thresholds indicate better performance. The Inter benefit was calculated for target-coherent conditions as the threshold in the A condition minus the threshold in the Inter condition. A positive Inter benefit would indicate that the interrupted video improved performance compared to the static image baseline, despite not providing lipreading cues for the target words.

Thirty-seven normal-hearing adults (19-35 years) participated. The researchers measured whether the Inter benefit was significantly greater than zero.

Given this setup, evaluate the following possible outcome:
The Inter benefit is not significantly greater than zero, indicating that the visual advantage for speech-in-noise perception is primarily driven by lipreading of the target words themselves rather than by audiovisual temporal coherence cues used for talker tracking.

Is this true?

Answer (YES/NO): NO